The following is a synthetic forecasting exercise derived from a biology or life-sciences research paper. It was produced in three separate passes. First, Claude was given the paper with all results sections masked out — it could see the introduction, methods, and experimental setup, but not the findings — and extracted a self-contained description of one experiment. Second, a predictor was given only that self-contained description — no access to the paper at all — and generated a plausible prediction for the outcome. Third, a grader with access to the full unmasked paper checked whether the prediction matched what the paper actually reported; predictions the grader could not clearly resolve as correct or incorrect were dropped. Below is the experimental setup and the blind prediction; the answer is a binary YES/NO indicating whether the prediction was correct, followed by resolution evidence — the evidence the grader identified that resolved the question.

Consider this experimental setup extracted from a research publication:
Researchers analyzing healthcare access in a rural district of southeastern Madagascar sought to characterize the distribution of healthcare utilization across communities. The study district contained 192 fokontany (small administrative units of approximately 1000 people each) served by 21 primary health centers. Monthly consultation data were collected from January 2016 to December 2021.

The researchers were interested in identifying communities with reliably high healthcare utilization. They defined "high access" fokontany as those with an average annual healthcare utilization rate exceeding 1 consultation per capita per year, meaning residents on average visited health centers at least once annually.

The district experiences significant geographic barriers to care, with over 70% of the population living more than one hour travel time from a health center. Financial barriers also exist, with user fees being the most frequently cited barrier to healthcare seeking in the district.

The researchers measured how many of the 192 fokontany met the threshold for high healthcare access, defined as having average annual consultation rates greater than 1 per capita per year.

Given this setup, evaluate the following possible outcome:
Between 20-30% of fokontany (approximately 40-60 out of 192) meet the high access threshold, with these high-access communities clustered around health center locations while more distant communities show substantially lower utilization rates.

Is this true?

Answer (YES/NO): NO